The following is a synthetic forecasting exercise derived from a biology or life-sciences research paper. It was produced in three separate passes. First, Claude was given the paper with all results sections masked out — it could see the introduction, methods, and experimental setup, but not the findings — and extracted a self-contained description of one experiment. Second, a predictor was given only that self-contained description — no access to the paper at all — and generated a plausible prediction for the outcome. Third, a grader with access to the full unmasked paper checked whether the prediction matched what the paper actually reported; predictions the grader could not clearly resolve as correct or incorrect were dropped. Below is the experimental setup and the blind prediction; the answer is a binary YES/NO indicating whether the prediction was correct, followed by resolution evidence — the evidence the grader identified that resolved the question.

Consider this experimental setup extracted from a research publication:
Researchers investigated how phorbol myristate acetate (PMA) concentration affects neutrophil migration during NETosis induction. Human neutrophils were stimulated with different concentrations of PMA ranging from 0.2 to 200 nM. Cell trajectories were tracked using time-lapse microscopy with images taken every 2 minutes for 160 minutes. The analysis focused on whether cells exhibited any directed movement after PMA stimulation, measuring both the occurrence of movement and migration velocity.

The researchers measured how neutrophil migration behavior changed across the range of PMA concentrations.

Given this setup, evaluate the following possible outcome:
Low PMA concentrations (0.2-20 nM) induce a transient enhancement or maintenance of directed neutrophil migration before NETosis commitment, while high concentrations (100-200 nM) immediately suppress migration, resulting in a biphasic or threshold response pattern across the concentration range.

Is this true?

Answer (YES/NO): NO